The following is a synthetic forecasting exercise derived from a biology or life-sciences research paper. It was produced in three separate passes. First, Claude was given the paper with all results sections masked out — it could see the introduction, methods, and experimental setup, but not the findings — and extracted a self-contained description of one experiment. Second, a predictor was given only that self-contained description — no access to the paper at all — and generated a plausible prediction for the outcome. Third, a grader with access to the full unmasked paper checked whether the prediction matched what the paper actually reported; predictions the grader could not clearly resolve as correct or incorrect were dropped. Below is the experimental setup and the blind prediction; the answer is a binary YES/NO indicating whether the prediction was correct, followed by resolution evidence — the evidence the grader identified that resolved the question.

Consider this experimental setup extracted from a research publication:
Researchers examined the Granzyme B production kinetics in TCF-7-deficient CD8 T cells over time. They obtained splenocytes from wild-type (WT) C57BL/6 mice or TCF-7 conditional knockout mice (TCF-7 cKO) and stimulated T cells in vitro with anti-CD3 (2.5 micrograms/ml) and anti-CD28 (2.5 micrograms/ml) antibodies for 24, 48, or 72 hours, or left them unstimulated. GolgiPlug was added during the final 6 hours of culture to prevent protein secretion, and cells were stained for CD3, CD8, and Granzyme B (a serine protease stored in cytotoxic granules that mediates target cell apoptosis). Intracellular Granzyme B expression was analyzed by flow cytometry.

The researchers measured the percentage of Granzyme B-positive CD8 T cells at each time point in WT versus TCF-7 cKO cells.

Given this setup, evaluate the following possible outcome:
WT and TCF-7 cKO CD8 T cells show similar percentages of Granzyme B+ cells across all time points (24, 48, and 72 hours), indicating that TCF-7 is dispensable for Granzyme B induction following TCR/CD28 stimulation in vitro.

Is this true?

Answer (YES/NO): NO